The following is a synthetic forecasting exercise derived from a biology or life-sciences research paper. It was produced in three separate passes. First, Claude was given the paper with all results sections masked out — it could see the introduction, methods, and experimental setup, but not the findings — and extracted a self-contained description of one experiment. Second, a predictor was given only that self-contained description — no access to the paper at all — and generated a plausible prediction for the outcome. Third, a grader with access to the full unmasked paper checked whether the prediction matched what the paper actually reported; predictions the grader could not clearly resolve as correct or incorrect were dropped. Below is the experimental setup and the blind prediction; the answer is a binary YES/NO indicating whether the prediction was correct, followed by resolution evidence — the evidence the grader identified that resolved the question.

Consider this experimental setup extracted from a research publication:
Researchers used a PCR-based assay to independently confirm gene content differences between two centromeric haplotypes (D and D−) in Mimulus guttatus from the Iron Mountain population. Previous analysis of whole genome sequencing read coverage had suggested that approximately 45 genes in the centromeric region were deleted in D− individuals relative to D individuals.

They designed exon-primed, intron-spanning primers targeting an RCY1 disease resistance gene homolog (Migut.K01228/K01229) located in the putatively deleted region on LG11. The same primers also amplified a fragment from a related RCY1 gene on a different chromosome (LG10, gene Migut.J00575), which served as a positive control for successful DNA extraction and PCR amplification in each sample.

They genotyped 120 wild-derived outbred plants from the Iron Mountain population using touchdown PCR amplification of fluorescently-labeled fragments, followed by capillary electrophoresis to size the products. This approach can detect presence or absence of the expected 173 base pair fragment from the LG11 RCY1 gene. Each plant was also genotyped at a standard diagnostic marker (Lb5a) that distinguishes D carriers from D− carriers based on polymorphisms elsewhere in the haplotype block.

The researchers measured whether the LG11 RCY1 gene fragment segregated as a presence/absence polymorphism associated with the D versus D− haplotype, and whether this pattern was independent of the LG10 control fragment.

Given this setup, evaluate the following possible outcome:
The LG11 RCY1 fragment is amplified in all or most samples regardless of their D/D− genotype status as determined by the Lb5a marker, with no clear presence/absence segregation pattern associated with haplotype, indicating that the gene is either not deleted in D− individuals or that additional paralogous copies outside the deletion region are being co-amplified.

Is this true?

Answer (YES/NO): NO